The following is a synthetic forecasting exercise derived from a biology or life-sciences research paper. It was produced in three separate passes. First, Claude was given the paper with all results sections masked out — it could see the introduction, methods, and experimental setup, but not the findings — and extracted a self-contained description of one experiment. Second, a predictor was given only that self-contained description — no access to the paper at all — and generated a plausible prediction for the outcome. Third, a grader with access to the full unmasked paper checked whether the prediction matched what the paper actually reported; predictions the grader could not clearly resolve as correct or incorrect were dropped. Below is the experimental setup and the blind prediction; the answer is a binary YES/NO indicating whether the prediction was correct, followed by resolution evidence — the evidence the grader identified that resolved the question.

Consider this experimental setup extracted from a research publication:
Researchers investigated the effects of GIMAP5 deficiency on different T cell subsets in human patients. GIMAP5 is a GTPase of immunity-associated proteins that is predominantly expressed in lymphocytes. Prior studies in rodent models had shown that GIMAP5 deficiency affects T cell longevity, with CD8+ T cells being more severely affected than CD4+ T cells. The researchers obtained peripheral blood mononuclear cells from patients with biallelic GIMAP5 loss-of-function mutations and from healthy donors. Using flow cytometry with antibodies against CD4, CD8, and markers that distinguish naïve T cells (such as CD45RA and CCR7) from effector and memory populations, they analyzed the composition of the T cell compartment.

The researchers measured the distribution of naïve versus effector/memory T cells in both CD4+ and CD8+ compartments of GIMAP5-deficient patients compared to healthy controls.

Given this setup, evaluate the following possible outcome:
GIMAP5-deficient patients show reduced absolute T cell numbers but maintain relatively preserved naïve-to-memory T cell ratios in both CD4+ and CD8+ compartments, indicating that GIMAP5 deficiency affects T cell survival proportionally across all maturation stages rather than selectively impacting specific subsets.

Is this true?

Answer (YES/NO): NO